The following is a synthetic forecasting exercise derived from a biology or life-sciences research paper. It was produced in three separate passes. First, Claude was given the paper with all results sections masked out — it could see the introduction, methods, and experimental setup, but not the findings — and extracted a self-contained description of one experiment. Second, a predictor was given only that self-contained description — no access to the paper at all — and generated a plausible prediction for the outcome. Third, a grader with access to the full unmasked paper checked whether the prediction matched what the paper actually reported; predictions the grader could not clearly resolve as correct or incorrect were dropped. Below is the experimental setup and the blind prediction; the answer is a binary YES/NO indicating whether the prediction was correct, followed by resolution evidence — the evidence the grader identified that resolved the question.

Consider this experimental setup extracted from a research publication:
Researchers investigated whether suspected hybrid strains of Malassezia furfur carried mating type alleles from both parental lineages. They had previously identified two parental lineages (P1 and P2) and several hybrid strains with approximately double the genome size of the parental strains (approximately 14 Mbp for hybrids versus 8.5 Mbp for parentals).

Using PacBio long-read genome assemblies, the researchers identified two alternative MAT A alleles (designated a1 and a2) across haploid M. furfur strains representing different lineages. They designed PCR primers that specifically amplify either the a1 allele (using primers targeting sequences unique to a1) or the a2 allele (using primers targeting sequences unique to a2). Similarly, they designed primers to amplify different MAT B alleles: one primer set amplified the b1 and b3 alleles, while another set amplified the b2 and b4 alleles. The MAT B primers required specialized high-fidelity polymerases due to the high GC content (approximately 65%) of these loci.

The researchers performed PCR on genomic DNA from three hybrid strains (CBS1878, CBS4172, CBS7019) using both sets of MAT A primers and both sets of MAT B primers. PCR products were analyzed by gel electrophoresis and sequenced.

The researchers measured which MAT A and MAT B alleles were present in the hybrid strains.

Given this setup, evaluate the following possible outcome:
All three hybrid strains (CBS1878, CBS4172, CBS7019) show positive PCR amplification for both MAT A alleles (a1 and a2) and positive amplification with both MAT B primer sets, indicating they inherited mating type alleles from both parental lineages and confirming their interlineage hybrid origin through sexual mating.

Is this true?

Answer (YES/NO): NO